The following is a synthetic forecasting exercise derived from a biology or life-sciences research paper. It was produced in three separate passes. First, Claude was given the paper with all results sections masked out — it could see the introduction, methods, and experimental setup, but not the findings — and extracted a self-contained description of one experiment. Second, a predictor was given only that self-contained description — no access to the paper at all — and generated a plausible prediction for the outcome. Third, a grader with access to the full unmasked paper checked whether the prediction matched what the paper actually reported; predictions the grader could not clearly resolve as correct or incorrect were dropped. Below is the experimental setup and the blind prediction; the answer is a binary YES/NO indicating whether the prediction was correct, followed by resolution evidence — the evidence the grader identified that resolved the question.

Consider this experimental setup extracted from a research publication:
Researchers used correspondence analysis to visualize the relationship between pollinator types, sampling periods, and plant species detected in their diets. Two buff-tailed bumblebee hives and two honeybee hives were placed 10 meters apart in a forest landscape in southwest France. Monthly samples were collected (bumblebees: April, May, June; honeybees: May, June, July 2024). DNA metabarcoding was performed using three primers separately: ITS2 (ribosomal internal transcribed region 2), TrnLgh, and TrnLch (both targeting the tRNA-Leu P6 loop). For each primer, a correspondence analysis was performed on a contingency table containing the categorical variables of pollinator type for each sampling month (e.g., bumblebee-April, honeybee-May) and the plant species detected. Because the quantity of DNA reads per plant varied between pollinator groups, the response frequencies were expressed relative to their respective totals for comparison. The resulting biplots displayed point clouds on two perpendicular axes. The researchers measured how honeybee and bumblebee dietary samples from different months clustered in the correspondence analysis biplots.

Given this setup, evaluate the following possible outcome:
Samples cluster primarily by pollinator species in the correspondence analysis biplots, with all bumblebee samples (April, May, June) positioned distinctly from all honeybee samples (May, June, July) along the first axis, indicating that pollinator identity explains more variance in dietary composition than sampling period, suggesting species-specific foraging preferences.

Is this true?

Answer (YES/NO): YES